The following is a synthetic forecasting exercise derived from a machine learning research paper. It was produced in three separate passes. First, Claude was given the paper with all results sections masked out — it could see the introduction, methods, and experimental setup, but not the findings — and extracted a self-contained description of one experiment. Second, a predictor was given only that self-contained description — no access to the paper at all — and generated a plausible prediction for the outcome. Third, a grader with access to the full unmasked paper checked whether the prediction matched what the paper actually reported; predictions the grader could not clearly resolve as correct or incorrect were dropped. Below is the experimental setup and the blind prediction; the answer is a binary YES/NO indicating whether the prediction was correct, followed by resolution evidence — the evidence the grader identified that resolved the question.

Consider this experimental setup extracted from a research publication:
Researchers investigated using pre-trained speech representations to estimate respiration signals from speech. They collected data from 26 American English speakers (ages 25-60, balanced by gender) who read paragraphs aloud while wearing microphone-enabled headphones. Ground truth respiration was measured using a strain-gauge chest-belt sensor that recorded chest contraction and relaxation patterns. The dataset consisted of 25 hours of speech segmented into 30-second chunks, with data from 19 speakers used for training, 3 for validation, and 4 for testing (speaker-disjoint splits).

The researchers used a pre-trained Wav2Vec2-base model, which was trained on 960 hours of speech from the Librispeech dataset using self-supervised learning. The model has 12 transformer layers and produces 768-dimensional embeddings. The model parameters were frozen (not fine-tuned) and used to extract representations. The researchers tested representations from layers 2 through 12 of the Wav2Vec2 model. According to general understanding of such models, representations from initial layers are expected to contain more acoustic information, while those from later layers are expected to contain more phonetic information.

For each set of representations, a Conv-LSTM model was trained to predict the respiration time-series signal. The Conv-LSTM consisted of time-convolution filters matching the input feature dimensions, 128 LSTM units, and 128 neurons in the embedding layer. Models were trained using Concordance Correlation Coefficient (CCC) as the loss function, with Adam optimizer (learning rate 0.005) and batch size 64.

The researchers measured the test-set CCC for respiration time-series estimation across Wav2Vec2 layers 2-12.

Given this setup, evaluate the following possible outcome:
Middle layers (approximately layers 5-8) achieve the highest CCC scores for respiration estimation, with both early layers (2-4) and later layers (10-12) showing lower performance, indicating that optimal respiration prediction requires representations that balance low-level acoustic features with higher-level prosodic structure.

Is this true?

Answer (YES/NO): NO